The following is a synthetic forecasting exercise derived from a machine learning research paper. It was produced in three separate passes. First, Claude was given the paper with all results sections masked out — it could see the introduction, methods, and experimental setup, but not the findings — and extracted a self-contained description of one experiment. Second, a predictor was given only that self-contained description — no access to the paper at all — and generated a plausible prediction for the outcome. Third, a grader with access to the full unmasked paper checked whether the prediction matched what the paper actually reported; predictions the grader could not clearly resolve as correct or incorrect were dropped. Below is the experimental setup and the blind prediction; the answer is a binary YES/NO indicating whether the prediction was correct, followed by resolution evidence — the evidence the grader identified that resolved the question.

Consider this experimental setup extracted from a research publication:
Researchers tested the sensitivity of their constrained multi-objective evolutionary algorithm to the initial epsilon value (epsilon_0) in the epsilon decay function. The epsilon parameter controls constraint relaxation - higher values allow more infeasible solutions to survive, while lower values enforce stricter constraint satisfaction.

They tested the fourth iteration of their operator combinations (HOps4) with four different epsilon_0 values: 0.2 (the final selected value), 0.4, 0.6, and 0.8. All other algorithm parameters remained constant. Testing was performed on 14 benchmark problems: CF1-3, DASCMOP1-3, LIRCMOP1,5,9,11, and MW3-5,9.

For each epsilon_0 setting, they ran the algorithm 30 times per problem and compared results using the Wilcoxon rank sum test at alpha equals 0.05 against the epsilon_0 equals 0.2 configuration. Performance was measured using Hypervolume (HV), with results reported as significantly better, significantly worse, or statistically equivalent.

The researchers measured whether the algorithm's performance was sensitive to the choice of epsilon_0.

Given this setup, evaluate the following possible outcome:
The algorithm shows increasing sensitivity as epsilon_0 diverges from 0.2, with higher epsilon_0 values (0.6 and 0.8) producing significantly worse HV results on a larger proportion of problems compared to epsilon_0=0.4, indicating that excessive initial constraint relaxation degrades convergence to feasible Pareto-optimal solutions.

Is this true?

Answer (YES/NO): NO